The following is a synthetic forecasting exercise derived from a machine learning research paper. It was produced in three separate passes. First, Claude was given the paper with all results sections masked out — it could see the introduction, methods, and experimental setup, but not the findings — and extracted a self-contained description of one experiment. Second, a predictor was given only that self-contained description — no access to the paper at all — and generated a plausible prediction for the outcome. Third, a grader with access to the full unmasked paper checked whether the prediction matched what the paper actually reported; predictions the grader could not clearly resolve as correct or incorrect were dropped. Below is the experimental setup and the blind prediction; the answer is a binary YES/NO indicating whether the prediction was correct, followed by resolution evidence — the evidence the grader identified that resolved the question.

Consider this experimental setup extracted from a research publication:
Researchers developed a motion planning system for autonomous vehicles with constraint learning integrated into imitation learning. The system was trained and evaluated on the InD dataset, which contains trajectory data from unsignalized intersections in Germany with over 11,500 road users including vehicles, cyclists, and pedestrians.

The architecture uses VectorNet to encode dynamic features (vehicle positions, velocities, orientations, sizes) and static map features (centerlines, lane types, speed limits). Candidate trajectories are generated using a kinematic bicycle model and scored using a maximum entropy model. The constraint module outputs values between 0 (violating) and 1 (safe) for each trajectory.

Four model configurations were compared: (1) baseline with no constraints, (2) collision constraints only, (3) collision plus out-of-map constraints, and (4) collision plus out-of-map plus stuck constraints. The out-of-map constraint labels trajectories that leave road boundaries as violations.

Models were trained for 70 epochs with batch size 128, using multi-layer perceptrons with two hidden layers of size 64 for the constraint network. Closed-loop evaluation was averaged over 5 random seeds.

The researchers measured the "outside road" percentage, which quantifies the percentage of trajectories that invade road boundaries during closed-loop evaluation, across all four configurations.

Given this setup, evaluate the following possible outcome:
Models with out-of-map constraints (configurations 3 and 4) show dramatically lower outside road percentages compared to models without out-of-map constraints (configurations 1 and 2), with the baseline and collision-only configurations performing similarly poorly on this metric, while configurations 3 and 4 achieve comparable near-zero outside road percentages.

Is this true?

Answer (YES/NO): NO